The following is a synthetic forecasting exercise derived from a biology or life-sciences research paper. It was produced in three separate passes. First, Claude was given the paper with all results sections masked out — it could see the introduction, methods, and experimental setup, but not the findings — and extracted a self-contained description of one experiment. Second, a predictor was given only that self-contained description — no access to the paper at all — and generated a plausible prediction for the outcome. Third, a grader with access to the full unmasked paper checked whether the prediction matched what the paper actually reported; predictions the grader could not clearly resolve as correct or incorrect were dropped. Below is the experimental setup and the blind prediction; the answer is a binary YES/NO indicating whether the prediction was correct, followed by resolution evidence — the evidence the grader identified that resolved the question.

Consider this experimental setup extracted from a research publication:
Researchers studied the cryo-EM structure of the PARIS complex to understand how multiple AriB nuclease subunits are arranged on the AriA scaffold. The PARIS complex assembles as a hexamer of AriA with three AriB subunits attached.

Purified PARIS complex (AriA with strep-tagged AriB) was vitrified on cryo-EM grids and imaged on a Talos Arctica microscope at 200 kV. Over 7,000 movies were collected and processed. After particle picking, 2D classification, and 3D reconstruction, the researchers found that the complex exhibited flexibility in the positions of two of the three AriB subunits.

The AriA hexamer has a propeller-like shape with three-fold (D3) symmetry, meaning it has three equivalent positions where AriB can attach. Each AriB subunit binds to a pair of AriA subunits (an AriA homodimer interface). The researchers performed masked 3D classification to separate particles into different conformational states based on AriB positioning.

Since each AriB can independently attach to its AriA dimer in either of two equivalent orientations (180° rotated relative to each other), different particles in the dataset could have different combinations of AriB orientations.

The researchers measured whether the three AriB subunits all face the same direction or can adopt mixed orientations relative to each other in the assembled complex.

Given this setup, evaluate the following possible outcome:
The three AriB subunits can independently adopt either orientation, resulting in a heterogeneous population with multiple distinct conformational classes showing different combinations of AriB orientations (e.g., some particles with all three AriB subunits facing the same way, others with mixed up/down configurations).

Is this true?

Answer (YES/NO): YES